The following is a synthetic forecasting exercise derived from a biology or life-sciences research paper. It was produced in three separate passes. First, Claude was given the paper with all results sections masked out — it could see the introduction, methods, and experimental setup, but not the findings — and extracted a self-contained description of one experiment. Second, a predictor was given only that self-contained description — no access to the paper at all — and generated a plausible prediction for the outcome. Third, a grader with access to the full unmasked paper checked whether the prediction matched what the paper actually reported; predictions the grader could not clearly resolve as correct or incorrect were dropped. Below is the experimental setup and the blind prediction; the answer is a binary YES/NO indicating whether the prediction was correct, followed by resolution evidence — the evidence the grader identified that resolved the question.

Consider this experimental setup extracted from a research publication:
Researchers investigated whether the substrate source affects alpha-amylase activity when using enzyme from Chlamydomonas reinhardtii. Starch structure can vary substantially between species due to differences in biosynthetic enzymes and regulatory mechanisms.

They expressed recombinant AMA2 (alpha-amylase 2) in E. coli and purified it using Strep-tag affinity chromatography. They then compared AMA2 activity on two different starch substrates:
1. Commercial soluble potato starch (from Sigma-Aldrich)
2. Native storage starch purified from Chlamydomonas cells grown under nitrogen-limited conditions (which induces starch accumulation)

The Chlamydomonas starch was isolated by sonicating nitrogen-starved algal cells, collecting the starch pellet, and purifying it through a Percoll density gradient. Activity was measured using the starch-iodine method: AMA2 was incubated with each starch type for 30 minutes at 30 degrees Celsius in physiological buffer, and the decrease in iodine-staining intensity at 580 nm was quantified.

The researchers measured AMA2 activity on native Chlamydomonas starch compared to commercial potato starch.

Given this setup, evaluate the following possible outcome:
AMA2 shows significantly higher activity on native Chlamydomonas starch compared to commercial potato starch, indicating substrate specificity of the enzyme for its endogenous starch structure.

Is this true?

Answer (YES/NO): NO